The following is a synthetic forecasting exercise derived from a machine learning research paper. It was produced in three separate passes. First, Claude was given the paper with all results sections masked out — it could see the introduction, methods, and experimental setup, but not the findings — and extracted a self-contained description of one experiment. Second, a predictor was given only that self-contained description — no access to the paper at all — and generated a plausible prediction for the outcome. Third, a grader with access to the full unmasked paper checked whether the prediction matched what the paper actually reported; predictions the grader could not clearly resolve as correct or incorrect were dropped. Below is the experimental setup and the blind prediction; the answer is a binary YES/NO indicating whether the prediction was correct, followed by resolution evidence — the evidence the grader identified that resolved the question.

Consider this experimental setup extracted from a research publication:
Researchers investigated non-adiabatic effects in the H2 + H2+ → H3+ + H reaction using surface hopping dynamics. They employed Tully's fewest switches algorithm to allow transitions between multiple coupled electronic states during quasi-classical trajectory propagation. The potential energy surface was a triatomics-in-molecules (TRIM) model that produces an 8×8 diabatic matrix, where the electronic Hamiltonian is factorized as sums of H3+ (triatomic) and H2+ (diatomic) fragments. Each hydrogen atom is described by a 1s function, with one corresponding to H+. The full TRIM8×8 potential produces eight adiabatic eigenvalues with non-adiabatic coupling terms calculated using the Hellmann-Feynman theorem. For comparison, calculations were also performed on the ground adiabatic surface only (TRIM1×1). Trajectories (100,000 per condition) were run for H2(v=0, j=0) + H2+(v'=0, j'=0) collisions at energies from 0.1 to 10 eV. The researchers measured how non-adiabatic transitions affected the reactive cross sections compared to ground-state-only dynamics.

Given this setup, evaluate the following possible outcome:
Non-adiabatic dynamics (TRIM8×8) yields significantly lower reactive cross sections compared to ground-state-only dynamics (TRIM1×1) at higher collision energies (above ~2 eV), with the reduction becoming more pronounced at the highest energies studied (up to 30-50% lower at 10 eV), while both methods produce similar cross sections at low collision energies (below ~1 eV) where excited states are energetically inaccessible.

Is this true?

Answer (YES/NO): NO